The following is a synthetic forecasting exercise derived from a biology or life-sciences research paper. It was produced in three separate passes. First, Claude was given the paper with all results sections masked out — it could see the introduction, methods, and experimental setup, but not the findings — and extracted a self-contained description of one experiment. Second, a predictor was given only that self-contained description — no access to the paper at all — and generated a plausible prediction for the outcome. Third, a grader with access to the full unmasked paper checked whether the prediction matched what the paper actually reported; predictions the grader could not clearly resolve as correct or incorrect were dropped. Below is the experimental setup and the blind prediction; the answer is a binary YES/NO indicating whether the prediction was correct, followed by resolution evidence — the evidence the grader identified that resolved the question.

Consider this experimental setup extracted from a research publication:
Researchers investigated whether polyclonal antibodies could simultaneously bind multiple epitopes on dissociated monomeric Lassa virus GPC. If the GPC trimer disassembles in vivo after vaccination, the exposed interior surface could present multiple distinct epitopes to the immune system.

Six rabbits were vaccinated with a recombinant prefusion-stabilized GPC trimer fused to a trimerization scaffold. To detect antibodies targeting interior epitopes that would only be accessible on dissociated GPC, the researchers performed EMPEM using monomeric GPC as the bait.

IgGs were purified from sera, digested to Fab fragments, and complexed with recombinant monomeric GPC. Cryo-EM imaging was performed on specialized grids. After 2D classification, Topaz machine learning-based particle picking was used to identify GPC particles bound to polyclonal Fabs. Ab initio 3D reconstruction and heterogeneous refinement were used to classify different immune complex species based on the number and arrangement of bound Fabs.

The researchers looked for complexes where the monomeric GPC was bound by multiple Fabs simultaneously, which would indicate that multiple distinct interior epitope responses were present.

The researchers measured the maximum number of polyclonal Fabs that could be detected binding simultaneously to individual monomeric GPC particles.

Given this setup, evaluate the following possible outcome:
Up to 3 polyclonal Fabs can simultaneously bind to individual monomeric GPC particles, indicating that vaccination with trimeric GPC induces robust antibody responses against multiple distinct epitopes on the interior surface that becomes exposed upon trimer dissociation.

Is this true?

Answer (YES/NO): NO